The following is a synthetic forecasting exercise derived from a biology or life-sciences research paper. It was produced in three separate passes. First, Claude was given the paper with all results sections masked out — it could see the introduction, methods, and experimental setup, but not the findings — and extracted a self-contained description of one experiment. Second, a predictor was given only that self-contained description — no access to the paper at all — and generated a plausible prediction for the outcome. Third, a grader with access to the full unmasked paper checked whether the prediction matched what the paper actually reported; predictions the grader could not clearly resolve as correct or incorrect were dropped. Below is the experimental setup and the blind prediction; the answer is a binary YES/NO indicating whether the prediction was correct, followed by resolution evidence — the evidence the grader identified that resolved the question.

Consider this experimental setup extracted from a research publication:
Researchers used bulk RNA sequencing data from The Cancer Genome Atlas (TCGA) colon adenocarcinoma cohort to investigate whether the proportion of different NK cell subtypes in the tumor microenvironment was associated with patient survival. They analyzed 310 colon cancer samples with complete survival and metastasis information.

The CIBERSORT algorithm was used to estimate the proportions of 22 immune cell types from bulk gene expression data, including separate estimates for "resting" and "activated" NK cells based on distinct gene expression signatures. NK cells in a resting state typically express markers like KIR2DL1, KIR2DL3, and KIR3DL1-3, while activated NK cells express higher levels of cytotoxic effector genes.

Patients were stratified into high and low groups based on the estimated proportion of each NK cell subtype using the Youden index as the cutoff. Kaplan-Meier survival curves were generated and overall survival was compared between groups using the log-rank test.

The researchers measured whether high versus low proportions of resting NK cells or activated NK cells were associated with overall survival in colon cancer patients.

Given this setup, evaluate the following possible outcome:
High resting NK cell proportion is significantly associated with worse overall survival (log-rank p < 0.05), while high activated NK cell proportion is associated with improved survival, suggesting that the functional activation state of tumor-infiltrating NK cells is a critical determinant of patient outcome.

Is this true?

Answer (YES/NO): YES